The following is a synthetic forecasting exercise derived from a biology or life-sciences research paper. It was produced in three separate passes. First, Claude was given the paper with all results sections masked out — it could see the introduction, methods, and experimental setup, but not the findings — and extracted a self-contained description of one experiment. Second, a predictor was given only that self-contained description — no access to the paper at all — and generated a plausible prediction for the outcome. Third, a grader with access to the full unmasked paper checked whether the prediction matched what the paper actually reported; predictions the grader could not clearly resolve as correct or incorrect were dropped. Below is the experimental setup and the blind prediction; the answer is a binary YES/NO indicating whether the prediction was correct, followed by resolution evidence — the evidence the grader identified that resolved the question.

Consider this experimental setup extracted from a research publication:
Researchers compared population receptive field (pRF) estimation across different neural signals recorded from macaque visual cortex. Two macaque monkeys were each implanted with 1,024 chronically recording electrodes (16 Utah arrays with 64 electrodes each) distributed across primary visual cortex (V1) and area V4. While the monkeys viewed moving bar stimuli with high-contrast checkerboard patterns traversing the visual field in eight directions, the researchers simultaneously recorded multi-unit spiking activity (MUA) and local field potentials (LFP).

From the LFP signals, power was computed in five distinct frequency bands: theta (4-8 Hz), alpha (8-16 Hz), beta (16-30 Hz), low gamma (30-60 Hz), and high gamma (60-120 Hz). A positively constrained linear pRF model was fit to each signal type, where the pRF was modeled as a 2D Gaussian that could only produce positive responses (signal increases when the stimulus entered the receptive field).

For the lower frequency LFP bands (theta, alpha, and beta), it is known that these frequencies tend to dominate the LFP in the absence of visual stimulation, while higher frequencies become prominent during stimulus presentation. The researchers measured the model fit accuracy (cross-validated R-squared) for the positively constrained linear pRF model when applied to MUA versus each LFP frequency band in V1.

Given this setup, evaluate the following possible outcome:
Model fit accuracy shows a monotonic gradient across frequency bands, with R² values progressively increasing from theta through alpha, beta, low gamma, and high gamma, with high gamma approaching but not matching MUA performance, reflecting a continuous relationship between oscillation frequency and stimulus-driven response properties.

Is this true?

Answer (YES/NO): NO